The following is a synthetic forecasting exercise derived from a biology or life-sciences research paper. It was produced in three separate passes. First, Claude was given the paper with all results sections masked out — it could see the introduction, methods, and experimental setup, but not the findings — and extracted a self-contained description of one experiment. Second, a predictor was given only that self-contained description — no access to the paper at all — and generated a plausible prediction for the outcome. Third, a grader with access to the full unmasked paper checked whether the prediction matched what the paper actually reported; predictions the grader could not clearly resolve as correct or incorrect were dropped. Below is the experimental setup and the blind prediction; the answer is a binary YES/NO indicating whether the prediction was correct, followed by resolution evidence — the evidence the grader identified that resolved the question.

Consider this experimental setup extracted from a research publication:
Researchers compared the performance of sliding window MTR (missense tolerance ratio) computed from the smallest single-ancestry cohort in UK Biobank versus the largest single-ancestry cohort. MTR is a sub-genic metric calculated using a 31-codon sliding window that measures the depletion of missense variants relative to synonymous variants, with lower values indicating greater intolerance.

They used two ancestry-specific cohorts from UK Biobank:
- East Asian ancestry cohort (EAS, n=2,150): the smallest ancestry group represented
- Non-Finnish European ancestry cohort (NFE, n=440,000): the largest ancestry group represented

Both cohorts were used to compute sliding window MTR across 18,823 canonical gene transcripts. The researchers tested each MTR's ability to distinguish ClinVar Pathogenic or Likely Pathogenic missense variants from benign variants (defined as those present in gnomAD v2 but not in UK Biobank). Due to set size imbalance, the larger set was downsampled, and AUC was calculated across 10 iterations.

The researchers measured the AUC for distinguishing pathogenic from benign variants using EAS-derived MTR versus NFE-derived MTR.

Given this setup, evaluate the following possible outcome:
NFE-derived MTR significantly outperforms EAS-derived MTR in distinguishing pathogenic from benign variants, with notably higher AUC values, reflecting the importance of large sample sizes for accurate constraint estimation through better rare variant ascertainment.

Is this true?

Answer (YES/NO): YES